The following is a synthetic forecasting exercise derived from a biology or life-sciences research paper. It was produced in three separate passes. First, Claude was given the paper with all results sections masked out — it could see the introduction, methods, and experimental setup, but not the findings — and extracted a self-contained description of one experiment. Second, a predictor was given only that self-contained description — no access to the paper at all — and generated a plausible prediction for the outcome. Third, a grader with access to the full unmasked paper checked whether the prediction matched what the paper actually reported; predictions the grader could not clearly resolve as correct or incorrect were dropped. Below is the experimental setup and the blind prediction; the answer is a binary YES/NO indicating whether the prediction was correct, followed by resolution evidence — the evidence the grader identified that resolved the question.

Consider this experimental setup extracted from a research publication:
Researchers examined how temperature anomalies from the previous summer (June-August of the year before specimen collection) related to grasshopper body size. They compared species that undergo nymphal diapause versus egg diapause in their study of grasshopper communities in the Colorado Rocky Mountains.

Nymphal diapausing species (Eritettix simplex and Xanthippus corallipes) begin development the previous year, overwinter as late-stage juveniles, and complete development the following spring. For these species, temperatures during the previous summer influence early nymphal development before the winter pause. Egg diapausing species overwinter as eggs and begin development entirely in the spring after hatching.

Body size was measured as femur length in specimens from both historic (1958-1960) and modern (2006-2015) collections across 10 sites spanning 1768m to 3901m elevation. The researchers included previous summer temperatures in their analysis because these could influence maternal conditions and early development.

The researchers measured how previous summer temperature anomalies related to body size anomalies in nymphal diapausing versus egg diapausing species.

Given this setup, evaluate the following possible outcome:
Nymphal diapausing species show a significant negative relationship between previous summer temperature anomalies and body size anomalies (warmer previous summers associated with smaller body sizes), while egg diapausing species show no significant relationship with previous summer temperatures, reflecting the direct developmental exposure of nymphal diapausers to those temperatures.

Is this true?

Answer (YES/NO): NO